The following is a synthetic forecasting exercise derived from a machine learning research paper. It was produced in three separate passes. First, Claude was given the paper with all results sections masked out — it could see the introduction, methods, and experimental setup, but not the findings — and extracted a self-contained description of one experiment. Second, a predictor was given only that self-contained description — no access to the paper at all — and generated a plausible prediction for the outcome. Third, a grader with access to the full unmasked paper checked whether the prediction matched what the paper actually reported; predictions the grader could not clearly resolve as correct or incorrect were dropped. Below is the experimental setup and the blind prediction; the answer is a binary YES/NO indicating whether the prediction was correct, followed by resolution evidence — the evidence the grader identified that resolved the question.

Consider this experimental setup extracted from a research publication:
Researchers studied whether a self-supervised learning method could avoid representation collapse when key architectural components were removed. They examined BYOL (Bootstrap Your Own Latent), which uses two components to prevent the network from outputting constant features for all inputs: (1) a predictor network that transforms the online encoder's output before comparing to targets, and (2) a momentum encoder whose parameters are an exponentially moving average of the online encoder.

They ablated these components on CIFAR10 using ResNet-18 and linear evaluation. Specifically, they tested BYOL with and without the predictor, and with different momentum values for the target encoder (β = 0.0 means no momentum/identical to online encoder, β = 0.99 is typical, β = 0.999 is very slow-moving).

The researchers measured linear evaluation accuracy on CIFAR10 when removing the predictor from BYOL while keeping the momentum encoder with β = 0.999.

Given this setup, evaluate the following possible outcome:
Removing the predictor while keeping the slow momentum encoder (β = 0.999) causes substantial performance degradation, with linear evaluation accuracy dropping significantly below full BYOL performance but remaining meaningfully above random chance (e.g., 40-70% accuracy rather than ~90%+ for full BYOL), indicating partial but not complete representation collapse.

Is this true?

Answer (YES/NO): NO